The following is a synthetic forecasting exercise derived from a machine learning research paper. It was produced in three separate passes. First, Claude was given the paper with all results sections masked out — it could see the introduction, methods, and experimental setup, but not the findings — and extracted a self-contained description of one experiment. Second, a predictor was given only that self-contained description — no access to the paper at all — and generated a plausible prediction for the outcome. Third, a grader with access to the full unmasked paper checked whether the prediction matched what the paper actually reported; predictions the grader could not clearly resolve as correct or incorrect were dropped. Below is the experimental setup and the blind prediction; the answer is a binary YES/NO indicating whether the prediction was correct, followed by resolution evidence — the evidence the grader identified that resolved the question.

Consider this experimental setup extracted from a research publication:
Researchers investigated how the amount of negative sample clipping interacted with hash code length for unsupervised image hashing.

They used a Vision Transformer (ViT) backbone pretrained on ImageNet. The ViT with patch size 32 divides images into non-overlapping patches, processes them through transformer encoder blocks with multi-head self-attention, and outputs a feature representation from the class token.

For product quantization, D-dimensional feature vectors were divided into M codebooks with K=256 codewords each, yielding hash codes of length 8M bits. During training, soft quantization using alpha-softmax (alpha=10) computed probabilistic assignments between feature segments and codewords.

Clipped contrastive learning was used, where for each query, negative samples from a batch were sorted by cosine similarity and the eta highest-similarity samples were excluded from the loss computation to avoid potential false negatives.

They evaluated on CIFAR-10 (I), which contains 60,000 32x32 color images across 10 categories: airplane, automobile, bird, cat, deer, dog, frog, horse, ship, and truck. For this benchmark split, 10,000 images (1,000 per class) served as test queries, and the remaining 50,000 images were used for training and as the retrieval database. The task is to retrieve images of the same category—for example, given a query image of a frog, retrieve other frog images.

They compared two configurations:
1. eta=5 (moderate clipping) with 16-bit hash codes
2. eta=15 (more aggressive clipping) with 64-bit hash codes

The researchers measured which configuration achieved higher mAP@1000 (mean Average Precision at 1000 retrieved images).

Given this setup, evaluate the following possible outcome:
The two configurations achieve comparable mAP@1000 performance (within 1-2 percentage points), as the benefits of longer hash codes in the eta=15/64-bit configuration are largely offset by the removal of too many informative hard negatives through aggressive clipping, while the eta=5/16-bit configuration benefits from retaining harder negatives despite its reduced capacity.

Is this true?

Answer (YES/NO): NO